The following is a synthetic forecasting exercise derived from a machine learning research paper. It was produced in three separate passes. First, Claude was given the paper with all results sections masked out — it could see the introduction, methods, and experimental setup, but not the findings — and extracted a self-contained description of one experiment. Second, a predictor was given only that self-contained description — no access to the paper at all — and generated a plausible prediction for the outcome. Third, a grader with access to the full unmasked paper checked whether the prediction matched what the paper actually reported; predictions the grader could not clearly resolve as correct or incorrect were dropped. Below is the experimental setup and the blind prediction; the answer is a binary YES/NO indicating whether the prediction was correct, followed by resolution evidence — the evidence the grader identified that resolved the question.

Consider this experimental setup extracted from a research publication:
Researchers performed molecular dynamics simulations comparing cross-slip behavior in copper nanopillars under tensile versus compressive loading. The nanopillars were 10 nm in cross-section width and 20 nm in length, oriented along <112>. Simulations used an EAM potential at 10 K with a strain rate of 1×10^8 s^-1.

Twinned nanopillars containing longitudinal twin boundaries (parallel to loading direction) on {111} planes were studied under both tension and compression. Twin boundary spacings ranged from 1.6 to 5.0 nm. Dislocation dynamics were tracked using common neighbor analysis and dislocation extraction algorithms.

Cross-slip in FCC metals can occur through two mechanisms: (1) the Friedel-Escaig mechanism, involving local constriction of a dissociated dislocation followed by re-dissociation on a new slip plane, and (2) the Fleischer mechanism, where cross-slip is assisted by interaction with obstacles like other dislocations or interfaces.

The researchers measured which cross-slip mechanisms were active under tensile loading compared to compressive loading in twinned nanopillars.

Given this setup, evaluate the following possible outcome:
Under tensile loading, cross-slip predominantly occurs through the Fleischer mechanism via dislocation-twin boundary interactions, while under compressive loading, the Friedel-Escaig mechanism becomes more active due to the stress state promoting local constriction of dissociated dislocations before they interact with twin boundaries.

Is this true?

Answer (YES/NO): YES